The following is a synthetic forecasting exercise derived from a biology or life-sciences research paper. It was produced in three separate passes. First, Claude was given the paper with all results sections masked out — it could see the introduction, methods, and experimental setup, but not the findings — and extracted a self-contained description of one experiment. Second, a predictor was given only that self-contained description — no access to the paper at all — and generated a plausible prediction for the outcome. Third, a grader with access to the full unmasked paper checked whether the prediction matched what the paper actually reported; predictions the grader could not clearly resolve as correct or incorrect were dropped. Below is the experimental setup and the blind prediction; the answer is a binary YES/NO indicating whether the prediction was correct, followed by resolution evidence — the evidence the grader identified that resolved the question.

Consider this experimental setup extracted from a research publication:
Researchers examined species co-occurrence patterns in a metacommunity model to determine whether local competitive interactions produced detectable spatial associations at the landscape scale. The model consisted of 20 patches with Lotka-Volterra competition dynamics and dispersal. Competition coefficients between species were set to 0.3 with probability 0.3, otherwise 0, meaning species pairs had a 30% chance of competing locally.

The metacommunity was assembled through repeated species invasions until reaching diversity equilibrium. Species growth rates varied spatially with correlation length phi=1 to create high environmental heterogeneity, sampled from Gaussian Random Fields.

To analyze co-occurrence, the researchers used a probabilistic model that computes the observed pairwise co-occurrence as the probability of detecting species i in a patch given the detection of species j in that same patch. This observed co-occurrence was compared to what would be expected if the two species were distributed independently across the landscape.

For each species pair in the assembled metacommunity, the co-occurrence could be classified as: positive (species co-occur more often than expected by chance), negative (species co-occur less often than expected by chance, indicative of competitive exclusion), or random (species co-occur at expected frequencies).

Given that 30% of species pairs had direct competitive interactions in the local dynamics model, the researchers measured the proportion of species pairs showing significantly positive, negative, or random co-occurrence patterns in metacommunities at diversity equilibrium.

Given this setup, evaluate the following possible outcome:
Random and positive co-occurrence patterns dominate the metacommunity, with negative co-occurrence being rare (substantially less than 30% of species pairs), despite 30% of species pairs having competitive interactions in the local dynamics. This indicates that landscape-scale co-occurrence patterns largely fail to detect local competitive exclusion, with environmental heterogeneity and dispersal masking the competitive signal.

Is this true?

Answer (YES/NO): NO